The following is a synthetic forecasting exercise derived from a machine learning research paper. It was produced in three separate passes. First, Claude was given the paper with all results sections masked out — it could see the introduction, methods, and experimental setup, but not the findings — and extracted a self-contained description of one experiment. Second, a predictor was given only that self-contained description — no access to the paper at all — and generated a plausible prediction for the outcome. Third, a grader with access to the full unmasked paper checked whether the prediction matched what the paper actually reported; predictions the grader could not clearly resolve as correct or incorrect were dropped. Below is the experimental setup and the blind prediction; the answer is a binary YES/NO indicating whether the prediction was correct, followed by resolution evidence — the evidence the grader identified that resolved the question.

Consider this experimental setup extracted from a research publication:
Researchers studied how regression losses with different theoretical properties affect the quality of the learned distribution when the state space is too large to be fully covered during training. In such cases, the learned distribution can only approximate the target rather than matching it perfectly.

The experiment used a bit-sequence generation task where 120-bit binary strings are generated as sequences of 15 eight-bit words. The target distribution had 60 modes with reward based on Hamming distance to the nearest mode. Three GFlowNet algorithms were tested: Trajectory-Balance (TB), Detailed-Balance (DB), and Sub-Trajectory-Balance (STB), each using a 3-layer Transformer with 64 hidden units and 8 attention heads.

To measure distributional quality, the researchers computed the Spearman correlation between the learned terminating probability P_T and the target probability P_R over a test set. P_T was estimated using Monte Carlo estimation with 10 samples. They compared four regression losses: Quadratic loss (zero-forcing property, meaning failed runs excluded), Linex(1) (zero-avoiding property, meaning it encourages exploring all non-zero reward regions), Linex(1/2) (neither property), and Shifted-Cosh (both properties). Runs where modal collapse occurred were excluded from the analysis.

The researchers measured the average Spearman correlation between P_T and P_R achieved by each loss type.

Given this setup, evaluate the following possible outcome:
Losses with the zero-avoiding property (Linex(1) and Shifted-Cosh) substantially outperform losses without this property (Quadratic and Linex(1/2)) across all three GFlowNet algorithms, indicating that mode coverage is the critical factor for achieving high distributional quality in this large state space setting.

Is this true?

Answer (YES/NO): NO